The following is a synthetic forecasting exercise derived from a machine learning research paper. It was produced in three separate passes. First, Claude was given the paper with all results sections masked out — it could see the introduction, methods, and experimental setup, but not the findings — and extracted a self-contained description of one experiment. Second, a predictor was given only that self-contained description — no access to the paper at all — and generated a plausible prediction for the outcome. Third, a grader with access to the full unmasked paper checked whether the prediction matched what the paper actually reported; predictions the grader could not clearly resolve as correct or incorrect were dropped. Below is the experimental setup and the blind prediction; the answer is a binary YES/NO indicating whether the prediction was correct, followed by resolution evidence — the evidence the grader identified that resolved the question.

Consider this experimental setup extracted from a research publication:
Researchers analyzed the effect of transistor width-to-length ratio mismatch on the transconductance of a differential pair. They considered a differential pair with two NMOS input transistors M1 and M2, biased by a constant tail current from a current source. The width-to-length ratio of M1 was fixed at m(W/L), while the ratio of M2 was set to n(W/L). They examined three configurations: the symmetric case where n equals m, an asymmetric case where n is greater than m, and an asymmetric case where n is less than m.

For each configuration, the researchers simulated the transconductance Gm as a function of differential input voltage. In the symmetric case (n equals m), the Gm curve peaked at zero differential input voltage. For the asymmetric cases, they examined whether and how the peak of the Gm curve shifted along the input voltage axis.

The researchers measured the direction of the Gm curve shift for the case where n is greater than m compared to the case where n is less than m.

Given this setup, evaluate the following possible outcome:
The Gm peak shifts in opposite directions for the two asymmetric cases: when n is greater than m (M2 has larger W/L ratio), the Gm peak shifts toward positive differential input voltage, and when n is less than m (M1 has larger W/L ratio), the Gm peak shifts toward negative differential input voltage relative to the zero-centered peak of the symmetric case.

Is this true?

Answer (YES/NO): YES